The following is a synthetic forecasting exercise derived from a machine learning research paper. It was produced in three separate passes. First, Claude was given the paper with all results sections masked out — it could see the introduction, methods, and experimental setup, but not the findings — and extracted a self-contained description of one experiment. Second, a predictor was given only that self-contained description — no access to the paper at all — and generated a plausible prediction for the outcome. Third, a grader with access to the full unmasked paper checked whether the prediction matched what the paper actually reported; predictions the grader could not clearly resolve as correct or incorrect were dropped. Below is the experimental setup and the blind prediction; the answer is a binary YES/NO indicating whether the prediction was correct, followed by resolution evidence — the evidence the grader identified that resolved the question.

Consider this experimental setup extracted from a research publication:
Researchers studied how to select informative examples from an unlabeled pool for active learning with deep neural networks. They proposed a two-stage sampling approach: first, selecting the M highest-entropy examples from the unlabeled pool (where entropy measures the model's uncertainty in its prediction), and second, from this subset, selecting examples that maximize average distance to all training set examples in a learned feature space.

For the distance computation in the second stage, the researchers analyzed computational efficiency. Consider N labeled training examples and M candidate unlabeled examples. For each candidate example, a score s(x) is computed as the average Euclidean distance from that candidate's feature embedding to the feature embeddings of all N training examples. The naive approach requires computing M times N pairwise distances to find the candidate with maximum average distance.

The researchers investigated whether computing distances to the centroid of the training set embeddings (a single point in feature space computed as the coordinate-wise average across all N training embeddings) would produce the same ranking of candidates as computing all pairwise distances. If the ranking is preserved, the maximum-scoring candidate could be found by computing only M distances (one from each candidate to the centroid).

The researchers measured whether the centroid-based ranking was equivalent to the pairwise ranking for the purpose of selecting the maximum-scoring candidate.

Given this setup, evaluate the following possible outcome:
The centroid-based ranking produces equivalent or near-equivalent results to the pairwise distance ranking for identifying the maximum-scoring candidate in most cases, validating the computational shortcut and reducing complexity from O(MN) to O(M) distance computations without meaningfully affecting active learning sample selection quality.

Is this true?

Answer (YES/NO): YES